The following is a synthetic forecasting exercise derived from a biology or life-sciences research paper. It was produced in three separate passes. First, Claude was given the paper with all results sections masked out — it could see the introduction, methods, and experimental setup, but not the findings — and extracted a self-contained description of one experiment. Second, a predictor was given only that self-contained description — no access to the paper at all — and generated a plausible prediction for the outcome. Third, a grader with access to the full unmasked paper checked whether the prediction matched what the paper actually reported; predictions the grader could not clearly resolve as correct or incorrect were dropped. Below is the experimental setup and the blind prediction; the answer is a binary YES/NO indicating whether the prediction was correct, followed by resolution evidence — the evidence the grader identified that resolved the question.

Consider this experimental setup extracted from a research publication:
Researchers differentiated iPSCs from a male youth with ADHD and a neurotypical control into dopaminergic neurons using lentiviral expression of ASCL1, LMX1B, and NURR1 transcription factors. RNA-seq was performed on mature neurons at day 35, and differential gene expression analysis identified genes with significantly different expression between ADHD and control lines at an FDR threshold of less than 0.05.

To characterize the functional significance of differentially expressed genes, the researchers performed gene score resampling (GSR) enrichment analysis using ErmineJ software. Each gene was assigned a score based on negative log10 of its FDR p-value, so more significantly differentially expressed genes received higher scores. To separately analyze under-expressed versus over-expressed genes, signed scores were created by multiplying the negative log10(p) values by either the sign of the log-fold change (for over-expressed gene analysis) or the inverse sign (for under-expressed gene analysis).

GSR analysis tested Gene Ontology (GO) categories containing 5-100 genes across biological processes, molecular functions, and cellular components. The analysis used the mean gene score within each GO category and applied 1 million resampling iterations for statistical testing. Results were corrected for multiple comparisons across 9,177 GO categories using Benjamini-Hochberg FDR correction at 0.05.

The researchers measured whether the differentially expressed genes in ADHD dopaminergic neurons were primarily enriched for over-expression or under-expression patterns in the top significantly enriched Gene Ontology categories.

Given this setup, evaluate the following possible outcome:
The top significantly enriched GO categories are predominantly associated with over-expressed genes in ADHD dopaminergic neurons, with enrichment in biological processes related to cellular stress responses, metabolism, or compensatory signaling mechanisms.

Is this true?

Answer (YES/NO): NO